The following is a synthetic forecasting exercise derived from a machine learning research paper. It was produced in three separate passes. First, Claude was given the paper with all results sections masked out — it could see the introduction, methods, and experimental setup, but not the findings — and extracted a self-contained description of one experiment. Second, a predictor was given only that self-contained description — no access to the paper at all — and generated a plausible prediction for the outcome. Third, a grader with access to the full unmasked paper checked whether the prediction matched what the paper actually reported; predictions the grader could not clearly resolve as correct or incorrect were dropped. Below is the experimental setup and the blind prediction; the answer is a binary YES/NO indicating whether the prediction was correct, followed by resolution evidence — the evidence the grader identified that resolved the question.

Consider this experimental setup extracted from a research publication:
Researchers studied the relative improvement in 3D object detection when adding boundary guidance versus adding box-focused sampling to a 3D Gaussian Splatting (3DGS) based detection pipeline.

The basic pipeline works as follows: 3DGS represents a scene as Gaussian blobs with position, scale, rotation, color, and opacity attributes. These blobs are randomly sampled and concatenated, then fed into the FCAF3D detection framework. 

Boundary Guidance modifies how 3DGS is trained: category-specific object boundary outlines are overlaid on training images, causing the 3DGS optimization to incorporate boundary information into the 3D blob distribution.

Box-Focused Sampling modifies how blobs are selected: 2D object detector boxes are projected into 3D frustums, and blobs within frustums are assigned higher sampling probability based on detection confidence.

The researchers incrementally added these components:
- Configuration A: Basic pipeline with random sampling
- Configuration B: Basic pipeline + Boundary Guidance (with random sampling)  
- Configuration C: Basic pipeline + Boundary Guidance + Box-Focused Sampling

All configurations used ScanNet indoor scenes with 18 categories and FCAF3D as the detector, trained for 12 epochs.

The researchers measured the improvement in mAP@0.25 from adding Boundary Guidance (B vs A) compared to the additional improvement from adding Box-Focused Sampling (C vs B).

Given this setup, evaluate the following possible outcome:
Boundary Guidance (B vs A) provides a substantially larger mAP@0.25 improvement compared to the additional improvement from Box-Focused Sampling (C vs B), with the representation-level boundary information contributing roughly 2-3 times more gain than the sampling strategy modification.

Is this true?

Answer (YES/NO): NO